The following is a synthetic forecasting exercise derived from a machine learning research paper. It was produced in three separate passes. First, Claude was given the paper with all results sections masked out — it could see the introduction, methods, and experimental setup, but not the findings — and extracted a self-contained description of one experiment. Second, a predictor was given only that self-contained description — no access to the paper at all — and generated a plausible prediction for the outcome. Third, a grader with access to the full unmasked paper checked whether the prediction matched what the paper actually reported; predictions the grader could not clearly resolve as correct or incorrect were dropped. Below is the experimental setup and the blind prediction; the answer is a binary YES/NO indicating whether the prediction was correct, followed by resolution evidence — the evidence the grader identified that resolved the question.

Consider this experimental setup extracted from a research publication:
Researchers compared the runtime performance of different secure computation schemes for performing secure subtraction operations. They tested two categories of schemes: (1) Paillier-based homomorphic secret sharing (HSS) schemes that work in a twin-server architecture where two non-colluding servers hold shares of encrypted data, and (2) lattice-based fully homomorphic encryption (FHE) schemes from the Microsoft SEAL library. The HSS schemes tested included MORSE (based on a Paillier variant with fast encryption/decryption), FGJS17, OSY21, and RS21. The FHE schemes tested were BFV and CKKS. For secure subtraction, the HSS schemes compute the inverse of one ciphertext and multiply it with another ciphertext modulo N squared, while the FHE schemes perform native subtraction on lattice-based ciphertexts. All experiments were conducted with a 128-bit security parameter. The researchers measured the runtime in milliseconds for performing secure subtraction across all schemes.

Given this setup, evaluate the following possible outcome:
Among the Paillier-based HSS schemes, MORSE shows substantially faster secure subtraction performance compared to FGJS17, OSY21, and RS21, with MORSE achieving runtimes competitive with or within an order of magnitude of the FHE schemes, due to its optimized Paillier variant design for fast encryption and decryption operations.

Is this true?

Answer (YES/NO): NO